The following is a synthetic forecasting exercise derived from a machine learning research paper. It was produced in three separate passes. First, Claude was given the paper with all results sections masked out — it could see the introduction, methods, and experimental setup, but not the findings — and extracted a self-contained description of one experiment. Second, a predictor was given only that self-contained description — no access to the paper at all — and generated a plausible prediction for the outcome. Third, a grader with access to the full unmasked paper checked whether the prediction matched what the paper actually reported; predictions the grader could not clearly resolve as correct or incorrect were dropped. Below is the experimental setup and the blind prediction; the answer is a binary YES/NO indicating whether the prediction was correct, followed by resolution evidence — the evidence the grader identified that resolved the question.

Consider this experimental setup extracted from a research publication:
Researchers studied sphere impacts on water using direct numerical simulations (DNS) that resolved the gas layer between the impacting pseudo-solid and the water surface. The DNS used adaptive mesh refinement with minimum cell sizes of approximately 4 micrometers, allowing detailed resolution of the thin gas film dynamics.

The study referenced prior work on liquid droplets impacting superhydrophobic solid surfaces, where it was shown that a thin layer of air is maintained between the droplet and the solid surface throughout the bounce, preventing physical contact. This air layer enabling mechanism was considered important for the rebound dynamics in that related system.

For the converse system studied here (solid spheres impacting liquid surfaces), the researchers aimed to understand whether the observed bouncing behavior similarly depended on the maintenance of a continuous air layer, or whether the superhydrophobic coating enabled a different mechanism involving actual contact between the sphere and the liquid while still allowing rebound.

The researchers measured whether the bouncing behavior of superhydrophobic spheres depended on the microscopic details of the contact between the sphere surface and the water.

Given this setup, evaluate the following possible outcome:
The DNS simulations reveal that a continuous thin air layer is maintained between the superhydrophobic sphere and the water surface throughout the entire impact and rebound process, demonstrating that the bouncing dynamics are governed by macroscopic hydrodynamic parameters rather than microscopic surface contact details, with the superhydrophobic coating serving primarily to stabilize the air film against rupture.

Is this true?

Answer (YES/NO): NO